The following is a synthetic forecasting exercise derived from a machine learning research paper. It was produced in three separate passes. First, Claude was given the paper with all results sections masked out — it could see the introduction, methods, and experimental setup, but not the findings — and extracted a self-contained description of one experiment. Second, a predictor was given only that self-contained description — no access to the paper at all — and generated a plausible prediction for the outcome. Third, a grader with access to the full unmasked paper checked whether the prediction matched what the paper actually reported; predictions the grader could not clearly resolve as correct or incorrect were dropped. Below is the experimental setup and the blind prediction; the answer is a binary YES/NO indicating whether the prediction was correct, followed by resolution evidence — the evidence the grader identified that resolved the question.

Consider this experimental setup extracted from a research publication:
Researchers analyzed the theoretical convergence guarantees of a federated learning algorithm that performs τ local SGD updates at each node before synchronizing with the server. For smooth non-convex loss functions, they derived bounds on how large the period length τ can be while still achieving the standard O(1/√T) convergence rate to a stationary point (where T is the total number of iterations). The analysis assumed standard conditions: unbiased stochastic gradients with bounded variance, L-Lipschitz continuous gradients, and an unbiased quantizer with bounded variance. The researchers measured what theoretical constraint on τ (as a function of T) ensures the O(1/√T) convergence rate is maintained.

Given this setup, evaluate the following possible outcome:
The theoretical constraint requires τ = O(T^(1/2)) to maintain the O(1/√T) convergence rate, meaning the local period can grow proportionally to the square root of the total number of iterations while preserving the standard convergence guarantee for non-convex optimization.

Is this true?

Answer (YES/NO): YES